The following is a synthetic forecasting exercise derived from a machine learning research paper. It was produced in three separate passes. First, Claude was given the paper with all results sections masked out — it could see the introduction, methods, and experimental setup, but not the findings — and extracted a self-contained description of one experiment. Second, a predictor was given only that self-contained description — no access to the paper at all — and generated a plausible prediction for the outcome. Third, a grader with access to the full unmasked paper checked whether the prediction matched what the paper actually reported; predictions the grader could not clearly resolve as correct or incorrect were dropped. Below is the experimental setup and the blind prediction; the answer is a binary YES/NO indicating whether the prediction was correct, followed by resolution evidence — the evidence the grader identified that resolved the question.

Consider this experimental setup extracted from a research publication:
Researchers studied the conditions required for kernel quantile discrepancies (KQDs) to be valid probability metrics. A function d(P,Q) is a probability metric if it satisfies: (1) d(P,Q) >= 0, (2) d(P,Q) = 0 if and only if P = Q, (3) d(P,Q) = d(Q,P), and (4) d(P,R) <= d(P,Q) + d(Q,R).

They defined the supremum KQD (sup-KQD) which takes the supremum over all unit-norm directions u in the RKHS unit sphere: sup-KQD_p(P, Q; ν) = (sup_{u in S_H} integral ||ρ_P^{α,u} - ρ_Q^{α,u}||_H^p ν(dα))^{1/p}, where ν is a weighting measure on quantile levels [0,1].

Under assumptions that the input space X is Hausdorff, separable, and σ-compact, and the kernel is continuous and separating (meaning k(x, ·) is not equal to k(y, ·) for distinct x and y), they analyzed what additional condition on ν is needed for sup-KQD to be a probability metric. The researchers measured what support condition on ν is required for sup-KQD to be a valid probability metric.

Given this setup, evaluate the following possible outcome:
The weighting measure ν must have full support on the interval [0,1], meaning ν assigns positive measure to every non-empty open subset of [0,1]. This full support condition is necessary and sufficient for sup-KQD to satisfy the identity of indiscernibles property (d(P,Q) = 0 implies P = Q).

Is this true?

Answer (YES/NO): NO